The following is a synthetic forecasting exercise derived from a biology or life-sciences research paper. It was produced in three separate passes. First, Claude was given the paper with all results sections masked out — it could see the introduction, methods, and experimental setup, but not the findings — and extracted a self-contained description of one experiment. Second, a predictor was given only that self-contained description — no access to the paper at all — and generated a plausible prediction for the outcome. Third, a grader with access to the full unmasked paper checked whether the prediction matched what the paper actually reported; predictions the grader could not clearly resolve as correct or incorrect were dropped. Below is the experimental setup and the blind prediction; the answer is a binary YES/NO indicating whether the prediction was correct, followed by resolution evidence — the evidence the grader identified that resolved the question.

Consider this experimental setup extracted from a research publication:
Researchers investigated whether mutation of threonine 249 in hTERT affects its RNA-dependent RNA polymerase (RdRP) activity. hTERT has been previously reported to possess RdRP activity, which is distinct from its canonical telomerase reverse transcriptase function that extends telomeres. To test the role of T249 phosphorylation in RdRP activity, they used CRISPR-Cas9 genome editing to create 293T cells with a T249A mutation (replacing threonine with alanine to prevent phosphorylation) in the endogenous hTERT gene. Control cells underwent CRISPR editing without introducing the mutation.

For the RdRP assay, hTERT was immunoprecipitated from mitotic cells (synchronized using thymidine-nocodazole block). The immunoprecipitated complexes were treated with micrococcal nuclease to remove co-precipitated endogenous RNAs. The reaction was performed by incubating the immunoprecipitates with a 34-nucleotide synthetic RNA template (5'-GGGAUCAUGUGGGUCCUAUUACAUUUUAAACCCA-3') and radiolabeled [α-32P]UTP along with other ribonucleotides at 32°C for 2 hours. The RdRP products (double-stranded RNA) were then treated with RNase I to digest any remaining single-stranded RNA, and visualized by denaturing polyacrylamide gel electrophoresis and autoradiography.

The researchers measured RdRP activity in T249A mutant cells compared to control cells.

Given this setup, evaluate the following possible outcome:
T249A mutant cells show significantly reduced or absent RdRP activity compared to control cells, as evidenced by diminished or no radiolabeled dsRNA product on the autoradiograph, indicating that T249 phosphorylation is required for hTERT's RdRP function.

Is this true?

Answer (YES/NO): YES